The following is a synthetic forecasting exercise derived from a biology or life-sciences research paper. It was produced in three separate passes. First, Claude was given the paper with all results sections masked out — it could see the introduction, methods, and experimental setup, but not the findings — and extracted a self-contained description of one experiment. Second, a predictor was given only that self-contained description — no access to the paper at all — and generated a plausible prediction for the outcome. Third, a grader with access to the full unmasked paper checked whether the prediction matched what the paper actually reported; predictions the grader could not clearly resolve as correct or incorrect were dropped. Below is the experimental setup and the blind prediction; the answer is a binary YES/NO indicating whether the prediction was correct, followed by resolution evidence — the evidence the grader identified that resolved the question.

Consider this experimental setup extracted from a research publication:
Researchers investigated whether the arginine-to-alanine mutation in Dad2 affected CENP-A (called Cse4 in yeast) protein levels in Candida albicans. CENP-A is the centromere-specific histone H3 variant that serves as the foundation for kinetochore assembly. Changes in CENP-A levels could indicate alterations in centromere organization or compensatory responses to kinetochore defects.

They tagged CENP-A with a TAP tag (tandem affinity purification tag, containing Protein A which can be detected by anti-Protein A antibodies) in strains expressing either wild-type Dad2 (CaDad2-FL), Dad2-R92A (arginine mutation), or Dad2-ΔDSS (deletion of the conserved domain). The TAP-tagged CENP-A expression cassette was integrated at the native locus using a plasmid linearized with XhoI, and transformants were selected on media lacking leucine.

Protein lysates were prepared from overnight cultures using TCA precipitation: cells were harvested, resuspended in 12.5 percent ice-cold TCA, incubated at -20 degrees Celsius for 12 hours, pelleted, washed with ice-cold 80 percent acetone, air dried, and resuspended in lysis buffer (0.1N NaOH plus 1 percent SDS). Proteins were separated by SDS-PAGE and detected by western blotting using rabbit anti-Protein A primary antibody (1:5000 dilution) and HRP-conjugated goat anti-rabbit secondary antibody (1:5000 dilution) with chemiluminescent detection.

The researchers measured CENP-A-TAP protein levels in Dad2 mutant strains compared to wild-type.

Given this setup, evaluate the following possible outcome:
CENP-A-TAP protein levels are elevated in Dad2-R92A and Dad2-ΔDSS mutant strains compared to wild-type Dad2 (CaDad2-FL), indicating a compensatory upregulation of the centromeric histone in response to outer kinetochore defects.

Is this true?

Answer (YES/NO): NO